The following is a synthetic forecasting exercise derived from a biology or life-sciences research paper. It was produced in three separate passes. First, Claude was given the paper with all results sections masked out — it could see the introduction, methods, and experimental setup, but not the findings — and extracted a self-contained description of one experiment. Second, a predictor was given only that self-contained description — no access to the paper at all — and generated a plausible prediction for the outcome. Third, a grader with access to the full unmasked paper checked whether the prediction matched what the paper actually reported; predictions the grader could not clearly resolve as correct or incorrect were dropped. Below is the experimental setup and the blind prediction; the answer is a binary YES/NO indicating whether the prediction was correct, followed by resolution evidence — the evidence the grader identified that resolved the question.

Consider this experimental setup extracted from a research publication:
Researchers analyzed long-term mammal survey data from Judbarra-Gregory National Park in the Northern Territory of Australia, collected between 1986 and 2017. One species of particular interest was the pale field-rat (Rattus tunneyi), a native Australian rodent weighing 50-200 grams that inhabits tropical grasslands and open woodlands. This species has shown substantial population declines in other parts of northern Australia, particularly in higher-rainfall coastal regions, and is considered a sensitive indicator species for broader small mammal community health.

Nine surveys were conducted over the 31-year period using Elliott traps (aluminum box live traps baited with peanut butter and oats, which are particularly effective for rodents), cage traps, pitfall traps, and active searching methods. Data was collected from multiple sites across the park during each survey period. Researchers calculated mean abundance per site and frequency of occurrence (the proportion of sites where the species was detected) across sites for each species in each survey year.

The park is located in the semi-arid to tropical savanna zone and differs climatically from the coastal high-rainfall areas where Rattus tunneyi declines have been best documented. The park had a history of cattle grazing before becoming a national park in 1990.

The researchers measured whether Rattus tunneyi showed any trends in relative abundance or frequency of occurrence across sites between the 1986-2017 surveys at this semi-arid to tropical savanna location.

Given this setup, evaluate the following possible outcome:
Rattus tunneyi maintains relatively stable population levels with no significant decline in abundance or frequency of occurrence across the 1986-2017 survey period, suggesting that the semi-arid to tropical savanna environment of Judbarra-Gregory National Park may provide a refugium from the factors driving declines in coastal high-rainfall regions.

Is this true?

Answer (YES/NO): NO